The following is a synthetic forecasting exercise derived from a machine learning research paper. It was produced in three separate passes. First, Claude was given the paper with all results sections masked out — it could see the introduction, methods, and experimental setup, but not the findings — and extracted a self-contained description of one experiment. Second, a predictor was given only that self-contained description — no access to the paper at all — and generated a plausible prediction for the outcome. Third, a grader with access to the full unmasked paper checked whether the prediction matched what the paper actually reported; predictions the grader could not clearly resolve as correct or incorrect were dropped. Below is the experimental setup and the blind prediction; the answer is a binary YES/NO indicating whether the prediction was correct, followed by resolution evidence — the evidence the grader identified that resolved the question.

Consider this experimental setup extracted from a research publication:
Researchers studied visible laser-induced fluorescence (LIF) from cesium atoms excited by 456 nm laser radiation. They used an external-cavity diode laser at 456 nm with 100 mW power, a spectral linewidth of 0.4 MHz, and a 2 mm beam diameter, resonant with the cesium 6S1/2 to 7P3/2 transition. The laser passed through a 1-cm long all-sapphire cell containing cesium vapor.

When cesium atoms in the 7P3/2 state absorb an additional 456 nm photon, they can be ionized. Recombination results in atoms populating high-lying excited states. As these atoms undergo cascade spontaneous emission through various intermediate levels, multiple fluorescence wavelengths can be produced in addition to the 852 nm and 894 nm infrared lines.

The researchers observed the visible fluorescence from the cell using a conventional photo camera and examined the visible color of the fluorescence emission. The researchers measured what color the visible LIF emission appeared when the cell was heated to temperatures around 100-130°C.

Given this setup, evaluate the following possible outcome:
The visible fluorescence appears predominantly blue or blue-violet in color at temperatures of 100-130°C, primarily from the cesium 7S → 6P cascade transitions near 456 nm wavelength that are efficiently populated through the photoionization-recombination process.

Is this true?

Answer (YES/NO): NO